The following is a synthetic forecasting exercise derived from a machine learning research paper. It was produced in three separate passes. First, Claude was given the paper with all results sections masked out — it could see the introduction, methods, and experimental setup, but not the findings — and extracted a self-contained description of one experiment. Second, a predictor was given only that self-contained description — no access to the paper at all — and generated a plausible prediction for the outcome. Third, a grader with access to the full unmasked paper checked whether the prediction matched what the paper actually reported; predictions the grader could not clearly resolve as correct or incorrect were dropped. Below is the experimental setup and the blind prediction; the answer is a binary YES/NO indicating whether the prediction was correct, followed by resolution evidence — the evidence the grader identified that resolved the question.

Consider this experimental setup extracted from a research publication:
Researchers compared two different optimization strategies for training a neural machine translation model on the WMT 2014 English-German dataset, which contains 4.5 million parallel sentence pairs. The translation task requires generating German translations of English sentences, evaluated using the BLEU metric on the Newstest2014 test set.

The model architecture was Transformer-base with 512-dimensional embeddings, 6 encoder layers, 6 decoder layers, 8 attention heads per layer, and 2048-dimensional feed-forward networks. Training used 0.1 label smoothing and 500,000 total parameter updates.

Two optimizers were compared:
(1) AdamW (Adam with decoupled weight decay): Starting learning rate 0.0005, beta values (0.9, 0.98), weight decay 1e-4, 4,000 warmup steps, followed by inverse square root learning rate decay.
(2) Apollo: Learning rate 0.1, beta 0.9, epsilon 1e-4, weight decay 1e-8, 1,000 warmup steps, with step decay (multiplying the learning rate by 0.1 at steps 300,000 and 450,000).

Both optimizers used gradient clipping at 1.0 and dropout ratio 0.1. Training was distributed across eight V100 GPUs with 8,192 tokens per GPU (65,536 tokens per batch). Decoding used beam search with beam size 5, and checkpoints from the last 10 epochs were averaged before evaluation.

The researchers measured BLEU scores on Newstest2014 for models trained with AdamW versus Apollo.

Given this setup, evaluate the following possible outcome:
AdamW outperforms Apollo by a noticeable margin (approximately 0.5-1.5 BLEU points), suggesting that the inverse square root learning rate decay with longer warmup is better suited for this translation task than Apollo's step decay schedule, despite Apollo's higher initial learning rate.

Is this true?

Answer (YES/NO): NO